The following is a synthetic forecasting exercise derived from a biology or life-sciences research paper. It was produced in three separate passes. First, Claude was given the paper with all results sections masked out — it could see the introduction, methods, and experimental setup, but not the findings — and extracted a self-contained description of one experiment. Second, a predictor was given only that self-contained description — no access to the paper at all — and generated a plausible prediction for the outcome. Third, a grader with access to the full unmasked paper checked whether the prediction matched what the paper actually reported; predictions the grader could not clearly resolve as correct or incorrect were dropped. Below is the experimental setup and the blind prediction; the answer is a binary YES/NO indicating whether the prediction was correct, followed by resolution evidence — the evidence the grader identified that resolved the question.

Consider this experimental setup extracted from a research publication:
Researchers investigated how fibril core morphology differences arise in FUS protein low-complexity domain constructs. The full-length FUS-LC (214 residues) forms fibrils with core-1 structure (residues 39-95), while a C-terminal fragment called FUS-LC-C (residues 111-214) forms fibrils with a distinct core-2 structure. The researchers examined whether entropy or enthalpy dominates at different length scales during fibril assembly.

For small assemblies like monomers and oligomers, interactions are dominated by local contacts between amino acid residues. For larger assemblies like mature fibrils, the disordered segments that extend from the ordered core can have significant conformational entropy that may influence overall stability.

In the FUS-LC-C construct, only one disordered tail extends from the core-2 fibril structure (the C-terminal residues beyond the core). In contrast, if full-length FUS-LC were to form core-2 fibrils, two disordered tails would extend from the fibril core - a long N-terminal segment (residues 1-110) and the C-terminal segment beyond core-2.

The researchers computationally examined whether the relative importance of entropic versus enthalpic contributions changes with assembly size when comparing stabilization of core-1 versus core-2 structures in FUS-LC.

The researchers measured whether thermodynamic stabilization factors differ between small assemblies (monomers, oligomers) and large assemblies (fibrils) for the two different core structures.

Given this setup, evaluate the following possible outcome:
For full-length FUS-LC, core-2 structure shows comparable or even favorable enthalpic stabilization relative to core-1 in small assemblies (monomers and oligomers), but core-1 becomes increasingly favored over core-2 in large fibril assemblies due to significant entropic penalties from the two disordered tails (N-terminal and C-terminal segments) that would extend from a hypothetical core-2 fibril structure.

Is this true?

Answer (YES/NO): NO